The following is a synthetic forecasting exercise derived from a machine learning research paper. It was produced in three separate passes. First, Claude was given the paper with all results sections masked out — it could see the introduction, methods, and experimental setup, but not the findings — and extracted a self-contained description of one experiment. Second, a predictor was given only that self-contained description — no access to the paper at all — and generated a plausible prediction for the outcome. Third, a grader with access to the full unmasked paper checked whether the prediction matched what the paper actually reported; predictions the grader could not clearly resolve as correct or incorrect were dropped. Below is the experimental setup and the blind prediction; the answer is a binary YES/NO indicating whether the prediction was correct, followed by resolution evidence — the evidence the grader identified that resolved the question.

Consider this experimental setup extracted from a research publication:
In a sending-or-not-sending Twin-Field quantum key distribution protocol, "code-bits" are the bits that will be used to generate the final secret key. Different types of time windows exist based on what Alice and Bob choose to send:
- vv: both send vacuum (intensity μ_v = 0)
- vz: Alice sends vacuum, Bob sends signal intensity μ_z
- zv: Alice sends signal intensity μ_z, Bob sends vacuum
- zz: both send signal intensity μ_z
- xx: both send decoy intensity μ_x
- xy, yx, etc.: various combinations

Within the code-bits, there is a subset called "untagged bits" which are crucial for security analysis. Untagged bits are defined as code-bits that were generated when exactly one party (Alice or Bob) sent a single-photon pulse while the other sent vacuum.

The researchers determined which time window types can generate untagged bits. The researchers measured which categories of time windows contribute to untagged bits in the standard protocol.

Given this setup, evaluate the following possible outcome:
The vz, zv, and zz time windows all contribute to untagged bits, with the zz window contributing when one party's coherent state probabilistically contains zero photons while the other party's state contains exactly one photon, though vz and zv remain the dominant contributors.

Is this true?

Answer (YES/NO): NO